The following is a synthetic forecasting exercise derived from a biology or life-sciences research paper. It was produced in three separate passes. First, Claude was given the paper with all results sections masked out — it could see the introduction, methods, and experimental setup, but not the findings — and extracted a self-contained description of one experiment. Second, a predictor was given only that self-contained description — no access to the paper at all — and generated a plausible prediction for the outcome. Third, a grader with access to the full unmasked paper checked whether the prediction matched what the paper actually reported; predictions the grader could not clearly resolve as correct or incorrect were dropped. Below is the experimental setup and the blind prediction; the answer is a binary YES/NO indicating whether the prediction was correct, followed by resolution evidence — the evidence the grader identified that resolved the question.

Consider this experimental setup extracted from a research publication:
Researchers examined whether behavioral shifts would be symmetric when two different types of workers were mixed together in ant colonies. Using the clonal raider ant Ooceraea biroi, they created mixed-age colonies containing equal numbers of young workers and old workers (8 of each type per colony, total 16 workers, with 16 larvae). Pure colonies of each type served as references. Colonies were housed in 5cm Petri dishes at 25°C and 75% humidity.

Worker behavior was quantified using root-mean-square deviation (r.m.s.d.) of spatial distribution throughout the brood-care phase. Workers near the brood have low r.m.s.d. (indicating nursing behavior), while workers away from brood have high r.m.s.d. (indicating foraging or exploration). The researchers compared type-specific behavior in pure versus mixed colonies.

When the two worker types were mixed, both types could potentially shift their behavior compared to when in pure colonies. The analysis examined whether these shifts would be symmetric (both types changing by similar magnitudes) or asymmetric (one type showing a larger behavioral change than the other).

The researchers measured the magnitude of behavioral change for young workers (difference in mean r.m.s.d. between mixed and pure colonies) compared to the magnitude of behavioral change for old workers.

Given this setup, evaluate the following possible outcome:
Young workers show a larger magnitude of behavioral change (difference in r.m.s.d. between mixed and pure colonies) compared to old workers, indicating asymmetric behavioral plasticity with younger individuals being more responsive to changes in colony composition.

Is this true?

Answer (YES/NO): NO